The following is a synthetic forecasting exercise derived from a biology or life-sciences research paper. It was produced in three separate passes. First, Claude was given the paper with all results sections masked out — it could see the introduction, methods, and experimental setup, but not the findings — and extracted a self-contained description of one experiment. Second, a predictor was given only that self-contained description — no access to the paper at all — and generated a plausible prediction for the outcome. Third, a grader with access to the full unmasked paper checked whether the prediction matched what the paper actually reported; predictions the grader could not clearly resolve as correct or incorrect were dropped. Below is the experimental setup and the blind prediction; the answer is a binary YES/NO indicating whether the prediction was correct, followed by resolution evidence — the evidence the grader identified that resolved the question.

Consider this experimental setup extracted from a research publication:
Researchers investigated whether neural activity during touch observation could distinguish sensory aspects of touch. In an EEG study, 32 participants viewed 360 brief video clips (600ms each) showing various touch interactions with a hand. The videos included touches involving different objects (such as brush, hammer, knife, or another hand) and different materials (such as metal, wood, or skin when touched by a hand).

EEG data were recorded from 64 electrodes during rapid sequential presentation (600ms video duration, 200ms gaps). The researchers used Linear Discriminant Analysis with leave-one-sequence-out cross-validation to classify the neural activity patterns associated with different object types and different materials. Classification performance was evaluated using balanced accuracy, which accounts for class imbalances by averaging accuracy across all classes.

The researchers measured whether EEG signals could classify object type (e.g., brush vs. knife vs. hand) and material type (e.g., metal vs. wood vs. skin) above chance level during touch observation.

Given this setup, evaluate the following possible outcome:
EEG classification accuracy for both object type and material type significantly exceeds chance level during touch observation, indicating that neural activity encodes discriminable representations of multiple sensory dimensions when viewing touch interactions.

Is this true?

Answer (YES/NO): YES